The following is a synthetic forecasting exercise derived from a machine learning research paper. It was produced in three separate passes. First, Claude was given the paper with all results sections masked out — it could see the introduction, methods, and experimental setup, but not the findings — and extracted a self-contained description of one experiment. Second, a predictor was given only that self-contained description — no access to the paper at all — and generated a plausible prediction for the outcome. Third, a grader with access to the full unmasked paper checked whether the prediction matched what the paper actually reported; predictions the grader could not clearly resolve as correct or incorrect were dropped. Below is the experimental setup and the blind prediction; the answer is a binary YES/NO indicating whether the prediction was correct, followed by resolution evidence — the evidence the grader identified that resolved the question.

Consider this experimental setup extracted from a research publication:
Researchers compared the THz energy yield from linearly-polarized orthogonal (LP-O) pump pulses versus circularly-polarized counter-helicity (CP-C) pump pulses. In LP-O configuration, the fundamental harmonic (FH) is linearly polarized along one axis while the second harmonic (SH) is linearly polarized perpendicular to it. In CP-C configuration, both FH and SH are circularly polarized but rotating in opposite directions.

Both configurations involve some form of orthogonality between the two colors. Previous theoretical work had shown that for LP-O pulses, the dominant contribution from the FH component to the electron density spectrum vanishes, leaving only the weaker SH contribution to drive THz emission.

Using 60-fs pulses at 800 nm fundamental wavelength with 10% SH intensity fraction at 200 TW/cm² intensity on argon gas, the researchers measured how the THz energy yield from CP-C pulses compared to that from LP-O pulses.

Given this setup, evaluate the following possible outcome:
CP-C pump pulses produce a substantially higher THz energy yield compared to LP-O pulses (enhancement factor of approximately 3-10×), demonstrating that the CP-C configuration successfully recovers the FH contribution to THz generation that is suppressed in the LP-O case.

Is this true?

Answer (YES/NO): NO